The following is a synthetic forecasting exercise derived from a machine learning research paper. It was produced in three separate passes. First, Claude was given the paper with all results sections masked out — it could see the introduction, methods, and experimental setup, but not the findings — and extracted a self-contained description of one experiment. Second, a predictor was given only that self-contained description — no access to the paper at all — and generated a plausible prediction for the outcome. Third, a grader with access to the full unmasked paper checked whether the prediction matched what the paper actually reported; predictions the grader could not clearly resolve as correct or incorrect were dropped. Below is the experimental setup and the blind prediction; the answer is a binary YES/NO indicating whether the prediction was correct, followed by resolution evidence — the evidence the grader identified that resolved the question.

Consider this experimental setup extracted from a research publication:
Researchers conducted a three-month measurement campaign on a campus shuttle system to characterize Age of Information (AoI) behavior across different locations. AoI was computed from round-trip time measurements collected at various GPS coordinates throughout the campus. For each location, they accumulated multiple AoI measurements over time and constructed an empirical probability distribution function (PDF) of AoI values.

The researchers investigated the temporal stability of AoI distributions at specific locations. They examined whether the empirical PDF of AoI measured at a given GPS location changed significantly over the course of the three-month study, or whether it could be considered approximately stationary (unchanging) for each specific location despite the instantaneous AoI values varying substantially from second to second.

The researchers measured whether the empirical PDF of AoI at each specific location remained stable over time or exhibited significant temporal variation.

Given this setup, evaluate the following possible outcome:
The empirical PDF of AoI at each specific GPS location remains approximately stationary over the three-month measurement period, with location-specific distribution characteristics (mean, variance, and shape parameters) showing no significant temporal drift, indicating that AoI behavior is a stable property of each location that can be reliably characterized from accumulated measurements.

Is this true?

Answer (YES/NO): YES